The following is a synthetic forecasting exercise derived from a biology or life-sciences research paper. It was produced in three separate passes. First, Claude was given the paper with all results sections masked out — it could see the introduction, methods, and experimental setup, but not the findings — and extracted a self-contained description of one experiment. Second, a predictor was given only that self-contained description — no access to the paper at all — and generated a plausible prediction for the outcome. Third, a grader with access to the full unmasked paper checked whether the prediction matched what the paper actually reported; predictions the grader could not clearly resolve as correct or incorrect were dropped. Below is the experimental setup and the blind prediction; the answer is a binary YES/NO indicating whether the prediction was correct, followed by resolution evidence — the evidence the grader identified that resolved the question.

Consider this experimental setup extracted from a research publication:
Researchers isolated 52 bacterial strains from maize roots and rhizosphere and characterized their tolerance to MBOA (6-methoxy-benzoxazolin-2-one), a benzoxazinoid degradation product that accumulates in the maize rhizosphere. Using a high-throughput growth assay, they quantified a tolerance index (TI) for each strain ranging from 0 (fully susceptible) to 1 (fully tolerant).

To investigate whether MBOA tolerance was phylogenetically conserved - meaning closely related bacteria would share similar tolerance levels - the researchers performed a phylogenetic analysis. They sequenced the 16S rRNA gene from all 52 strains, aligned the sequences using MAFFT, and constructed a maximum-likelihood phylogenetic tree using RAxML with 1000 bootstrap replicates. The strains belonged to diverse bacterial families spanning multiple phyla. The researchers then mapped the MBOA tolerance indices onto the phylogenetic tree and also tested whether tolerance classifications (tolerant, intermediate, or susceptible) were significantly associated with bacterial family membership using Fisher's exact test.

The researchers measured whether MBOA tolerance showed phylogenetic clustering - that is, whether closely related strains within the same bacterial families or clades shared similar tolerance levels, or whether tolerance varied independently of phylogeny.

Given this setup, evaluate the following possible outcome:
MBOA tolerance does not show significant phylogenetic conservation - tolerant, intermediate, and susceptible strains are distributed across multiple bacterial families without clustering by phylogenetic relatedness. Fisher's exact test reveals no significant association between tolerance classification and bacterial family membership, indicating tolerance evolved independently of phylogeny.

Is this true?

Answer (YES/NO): NO